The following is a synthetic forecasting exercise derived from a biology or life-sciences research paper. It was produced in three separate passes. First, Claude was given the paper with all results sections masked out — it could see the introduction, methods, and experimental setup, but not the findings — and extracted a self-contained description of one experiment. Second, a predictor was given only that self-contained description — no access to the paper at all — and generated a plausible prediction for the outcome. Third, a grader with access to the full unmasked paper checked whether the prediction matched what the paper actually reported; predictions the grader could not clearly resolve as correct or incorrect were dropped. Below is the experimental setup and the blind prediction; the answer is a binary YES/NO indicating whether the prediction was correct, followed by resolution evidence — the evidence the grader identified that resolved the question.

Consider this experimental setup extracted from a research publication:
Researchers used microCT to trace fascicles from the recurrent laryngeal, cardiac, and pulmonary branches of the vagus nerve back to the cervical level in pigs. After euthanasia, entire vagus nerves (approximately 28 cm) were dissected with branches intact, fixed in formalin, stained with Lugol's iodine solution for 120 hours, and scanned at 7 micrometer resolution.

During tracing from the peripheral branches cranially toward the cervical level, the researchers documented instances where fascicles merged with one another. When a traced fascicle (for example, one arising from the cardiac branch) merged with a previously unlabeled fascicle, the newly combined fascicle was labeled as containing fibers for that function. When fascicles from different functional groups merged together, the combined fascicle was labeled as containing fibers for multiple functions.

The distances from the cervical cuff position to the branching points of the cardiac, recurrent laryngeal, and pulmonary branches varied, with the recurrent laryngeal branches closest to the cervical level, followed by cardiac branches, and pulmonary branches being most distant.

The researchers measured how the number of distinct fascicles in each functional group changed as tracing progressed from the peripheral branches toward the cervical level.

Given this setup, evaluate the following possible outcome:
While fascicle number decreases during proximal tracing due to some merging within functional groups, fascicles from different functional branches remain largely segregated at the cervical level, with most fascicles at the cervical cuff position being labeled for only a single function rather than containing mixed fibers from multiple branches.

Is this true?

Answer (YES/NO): YES